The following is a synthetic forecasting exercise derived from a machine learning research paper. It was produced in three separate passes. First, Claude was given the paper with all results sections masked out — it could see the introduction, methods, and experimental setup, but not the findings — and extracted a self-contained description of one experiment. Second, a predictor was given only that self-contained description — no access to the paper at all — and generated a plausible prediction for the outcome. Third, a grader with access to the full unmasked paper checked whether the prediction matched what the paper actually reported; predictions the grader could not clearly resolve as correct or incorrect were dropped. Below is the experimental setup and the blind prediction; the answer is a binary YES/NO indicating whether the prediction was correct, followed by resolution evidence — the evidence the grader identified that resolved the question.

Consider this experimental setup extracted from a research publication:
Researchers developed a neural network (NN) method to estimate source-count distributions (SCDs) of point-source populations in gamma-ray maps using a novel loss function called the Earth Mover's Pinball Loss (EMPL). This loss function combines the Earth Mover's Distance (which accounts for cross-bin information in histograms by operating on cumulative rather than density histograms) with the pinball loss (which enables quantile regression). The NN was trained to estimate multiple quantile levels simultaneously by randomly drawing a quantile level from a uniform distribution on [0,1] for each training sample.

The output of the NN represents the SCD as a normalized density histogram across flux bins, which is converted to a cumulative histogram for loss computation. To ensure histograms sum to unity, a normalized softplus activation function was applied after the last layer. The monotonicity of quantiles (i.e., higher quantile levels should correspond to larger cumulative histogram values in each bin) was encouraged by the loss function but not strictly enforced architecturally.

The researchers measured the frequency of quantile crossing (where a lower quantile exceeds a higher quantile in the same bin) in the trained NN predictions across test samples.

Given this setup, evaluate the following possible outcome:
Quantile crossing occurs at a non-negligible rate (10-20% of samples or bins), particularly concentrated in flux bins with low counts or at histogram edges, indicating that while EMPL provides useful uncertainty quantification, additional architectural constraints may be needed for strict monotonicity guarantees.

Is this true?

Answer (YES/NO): NO